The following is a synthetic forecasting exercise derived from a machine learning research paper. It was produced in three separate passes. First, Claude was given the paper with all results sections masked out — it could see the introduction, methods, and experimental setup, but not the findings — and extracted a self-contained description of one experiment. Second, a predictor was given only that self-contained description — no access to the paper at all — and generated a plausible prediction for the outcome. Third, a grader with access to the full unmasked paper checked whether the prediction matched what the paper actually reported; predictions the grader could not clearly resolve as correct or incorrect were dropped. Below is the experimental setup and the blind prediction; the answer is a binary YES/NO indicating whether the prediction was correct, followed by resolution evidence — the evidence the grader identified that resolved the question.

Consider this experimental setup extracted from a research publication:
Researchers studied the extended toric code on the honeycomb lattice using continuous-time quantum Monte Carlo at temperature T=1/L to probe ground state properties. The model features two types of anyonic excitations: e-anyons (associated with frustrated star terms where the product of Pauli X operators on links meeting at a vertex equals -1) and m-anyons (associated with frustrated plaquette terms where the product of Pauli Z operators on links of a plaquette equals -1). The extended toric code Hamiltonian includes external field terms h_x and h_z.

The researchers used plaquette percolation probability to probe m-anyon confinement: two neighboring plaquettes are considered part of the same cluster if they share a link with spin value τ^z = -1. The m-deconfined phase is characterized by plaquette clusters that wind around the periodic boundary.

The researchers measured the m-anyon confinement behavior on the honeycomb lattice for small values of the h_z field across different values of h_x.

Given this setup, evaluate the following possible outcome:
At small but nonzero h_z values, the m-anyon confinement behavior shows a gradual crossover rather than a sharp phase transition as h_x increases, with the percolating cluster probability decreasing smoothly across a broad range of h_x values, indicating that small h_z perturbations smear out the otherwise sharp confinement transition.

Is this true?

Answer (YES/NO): NO